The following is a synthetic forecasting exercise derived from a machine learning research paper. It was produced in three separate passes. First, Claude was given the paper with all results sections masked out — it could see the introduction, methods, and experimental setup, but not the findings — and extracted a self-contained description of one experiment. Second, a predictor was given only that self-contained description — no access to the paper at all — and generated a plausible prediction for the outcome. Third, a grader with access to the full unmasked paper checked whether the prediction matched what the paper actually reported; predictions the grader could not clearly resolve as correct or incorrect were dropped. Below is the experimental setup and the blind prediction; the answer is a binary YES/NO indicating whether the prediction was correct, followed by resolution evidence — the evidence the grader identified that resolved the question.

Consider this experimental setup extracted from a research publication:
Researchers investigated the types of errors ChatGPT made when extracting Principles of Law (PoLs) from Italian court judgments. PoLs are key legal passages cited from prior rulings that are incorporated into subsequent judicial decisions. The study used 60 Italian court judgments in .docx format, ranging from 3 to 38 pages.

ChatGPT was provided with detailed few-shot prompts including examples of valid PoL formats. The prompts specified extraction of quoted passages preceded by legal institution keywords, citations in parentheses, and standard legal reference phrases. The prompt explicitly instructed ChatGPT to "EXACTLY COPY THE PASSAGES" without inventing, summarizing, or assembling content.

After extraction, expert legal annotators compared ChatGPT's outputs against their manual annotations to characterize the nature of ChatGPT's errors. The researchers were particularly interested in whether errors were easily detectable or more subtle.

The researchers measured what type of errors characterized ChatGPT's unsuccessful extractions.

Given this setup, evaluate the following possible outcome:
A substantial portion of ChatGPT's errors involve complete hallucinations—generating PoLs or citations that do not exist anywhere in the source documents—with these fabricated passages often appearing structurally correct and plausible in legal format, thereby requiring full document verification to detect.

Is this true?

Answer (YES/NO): YES